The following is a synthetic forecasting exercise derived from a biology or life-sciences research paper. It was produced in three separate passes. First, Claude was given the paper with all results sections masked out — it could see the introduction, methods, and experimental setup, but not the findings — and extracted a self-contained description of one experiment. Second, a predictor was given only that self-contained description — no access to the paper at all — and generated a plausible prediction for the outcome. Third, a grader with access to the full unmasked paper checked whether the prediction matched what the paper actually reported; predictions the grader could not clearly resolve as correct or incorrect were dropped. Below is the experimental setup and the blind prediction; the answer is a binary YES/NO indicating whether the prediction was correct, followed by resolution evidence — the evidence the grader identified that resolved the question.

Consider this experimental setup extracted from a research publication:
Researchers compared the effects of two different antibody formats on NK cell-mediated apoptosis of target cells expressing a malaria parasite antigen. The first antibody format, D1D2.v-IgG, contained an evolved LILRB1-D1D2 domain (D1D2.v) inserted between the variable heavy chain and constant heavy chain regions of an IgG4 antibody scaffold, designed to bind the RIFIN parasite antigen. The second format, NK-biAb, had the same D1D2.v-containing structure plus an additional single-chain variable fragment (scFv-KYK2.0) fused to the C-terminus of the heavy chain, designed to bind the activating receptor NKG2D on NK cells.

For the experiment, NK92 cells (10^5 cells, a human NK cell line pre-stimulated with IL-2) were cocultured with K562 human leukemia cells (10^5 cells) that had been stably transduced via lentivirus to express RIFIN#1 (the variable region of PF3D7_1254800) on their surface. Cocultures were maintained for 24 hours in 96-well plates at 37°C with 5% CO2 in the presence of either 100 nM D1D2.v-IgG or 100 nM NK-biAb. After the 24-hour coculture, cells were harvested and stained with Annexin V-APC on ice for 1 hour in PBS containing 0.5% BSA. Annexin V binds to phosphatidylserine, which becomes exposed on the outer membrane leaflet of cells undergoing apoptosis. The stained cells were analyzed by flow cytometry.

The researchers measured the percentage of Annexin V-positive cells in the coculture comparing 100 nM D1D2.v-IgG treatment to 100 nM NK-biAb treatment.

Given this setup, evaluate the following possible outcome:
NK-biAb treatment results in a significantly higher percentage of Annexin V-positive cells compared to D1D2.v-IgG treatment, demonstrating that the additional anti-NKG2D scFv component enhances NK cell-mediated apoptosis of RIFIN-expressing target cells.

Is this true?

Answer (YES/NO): YES